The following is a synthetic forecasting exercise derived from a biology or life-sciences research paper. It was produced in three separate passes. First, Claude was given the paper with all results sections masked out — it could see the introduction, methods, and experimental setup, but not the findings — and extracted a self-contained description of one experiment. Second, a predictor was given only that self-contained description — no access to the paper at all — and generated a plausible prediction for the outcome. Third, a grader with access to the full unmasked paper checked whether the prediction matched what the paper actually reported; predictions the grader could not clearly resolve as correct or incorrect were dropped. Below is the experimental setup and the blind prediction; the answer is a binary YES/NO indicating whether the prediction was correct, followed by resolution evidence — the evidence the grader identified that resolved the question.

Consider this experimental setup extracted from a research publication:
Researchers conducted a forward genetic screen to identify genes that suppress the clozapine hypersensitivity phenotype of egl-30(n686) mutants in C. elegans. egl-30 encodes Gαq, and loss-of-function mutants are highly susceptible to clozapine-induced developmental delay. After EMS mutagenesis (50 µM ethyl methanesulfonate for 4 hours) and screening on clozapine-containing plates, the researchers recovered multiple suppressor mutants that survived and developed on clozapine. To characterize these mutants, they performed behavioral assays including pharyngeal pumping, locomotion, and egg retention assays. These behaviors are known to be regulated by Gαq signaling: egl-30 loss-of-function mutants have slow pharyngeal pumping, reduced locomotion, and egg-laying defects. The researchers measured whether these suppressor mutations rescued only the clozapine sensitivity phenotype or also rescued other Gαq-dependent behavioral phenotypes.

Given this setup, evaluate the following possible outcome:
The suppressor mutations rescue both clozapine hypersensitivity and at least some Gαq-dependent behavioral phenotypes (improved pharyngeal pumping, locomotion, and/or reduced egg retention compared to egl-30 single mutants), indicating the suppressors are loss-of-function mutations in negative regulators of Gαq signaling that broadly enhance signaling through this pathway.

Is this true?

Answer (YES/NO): NO